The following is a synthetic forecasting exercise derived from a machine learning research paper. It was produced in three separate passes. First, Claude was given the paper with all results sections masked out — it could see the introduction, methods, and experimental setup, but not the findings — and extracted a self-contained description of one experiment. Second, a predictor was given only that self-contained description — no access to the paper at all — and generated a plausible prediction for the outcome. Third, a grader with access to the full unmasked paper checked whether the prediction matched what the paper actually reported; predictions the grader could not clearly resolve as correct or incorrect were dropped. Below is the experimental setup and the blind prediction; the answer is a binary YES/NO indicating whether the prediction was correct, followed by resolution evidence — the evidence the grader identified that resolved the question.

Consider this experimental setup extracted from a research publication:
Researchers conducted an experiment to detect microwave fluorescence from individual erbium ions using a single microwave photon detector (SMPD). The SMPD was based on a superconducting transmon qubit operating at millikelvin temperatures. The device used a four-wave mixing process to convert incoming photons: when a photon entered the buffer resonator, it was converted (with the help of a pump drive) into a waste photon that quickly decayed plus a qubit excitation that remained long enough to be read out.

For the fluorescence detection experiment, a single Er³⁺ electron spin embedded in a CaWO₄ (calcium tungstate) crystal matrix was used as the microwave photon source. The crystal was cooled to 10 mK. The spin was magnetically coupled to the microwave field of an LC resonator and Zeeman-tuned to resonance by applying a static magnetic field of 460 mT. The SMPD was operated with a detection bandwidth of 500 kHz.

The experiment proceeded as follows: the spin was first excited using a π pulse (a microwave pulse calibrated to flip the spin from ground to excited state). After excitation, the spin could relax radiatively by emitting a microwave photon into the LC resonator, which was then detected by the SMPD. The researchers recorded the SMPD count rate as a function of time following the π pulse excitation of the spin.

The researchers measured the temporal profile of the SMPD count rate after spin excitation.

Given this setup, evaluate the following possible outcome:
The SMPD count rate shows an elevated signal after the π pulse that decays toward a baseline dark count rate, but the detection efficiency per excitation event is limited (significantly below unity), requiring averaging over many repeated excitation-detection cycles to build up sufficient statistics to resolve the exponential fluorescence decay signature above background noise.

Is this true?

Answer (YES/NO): YES